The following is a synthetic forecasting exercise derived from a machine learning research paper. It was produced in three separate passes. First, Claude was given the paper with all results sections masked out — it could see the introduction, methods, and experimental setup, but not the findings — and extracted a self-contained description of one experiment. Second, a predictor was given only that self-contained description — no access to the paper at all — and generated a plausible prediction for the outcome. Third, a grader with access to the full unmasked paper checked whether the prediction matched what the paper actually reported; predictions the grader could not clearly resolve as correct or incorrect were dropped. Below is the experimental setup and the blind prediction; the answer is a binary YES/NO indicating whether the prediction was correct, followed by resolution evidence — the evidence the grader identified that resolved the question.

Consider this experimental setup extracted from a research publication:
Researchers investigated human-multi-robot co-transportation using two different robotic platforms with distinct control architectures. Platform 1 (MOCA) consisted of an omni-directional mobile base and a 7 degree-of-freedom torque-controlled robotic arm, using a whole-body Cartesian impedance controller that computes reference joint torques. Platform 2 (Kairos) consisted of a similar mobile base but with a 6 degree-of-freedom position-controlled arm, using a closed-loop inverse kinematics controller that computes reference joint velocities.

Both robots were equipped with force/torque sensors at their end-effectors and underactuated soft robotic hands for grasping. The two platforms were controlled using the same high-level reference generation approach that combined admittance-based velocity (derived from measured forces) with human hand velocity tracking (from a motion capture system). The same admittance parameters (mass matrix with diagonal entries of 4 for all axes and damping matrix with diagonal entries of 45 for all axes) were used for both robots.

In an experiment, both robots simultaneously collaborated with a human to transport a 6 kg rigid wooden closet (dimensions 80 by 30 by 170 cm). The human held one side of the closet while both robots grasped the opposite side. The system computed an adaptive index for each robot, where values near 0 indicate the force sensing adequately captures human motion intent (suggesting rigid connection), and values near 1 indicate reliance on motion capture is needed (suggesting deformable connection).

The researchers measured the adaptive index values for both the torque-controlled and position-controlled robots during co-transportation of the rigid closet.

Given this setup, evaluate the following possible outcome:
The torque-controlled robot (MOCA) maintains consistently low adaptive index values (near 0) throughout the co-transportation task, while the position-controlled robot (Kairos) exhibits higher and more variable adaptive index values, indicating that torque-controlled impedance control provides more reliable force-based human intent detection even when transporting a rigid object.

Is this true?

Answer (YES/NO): NO